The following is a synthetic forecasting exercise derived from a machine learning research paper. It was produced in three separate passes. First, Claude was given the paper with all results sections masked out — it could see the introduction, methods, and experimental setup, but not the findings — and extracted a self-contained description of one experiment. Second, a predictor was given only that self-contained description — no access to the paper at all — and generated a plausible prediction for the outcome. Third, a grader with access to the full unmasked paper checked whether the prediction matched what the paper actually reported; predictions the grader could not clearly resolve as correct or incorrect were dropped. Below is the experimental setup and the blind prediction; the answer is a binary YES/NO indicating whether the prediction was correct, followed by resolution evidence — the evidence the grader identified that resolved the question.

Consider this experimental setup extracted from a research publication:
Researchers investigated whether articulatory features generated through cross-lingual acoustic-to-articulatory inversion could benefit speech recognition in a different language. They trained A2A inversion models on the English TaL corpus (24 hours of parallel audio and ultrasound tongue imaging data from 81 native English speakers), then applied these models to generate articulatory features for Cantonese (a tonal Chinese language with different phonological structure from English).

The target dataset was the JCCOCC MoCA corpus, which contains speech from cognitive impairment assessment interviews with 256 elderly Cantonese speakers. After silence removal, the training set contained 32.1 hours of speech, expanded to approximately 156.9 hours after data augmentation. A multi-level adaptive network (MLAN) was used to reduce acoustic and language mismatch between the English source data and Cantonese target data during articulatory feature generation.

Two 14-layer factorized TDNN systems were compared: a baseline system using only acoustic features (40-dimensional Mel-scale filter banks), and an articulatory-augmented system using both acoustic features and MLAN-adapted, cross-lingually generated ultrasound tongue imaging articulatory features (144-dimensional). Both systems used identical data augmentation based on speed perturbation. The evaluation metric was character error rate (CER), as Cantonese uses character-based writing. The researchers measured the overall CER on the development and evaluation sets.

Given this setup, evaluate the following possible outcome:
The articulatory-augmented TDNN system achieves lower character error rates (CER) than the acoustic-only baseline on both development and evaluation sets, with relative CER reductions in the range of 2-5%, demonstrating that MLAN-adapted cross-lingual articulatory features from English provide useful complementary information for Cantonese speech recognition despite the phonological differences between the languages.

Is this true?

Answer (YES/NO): NO